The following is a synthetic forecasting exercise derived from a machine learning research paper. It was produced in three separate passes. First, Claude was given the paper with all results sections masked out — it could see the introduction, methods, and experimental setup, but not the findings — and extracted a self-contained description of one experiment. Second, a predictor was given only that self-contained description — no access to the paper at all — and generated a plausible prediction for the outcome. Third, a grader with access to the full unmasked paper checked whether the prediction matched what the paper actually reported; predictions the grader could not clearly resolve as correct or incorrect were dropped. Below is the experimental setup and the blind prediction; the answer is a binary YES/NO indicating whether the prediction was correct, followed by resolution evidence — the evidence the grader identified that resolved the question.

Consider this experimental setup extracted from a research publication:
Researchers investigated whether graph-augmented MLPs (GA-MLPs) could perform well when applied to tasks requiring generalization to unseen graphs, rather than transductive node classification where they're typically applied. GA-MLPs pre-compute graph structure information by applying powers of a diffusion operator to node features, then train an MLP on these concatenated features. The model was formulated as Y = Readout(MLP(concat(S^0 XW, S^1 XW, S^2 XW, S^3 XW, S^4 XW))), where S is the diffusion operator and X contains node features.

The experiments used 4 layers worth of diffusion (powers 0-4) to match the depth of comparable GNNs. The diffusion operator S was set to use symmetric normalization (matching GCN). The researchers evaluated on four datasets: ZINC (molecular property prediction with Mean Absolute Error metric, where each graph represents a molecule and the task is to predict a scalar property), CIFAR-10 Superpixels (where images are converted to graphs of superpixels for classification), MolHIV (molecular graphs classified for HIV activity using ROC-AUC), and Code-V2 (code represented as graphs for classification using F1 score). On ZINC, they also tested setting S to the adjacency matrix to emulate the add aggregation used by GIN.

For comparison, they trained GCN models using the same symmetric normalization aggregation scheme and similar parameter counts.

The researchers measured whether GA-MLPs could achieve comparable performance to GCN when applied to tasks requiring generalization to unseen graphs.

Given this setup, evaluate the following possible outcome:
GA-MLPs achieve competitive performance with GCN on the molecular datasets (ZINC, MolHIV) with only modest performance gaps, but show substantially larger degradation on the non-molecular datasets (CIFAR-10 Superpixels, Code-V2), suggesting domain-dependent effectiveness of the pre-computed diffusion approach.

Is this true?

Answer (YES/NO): NO